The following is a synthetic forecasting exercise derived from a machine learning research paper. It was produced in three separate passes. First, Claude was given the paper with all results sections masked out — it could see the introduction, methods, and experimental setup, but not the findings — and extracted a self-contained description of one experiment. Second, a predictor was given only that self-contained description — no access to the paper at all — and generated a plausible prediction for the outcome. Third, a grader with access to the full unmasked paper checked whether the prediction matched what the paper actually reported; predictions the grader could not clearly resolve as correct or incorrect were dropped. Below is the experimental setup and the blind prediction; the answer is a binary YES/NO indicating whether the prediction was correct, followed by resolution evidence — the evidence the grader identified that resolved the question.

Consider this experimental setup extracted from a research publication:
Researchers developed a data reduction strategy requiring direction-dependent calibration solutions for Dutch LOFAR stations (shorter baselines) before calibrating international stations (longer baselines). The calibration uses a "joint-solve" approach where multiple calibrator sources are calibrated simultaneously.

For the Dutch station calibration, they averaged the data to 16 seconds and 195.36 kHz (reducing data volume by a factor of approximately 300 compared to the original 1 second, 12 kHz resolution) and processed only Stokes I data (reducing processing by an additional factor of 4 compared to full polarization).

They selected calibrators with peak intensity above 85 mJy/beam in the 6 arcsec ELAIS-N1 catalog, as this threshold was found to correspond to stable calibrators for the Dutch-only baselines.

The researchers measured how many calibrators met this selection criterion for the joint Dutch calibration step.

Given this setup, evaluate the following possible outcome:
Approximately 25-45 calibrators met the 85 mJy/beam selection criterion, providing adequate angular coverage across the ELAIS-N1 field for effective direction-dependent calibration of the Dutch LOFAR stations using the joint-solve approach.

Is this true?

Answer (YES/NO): NO